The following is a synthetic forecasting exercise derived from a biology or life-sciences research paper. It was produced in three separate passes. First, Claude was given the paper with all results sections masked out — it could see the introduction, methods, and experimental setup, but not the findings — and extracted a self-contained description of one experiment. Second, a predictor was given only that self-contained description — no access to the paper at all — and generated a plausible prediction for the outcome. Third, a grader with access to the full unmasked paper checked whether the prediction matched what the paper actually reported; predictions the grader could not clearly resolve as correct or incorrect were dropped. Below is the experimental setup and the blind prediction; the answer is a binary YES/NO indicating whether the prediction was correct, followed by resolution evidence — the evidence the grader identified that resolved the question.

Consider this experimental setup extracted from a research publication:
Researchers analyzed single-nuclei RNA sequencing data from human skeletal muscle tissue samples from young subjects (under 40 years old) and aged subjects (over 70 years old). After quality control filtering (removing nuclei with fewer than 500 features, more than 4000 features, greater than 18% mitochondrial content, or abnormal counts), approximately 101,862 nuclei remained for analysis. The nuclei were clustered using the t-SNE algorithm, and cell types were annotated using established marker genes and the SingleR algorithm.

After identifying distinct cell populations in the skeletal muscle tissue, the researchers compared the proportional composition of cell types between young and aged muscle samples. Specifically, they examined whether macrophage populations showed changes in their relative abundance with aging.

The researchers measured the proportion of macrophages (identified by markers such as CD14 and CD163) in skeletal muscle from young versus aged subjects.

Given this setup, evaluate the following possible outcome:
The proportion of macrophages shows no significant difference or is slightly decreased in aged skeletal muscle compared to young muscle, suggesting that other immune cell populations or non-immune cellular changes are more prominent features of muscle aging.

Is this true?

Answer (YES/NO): NO